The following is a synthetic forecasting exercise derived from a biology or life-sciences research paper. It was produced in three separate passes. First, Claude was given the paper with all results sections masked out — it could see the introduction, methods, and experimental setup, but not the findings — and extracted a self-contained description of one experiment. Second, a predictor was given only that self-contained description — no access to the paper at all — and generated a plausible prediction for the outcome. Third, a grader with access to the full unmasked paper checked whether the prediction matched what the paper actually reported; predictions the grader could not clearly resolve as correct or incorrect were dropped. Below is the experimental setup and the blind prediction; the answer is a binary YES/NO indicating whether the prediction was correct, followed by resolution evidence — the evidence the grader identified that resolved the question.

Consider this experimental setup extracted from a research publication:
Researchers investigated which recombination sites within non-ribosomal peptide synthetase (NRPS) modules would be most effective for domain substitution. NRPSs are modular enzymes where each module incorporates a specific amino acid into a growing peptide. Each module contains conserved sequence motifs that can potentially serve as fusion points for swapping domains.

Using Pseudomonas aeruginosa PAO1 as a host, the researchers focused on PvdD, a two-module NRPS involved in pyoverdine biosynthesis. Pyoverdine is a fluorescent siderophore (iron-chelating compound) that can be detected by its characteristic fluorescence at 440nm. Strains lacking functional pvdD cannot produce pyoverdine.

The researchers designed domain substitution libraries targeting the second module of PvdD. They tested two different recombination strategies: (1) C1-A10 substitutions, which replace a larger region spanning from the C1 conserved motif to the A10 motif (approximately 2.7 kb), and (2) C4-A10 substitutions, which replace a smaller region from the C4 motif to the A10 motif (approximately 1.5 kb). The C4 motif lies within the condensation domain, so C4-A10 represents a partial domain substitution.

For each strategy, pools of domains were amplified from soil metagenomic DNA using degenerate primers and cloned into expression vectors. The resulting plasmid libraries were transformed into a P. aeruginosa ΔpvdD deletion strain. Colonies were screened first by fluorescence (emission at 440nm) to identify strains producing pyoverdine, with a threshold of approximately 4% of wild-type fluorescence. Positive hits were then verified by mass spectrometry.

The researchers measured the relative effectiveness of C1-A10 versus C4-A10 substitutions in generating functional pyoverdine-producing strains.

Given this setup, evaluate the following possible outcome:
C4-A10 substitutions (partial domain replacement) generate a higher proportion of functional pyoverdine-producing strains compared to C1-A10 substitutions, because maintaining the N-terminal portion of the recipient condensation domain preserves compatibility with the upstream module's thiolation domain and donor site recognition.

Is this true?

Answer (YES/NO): YES